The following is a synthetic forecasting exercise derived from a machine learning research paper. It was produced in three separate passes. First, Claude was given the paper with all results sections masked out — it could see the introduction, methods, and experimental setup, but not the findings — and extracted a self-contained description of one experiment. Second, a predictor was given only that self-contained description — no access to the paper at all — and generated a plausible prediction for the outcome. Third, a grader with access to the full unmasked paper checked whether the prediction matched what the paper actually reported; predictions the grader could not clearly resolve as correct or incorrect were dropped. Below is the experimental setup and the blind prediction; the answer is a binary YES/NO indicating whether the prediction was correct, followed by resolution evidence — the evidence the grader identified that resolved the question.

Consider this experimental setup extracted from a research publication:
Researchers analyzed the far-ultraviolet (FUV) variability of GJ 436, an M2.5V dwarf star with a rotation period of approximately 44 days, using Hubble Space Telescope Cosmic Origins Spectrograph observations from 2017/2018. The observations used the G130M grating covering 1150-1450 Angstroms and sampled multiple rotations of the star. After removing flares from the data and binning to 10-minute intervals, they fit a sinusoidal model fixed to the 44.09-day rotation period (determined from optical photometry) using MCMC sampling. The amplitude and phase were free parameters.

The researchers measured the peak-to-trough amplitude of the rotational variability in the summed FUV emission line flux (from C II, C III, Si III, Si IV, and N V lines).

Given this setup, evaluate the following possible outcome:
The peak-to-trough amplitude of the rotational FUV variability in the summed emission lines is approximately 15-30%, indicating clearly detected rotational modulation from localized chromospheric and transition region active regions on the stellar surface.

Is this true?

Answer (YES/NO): NO